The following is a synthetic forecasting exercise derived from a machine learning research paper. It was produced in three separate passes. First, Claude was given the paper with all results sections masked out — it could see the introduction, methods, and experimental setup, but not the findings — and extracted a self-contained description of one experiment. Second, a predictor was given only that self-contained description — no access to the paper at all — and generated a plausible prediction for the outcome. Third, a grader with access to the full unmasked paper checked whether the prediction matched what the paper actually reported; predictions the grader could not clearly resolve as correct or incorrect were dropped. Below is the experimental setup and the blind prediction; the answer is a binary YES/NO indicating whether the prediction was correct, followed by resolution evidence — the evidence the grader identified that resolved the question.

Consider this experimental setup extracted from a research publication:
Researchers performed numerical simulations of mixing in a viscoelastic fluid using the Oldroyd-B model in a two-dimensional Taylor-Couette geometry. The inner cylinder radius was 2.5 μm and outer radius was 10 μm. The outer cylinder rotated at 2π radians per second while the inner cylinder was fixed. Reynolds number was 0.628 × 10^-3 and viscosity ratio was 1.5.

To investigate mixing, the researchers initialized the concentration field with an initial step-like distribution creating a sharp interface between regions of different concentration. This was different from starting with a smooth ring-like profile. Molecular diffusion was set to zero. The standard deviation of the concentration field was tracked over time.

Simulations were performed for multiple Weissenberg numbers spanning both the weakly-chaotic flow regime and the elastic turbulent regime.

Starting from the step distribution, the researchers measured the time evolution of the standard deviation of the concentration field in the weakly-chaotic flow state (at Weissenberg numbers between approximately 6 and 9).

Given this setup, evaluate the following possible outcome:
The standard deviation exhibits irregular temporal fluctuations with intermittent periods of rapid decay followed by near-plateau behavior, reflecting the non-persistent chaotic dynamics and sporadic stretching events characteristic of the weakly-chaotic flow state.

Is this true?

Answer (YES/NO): NO